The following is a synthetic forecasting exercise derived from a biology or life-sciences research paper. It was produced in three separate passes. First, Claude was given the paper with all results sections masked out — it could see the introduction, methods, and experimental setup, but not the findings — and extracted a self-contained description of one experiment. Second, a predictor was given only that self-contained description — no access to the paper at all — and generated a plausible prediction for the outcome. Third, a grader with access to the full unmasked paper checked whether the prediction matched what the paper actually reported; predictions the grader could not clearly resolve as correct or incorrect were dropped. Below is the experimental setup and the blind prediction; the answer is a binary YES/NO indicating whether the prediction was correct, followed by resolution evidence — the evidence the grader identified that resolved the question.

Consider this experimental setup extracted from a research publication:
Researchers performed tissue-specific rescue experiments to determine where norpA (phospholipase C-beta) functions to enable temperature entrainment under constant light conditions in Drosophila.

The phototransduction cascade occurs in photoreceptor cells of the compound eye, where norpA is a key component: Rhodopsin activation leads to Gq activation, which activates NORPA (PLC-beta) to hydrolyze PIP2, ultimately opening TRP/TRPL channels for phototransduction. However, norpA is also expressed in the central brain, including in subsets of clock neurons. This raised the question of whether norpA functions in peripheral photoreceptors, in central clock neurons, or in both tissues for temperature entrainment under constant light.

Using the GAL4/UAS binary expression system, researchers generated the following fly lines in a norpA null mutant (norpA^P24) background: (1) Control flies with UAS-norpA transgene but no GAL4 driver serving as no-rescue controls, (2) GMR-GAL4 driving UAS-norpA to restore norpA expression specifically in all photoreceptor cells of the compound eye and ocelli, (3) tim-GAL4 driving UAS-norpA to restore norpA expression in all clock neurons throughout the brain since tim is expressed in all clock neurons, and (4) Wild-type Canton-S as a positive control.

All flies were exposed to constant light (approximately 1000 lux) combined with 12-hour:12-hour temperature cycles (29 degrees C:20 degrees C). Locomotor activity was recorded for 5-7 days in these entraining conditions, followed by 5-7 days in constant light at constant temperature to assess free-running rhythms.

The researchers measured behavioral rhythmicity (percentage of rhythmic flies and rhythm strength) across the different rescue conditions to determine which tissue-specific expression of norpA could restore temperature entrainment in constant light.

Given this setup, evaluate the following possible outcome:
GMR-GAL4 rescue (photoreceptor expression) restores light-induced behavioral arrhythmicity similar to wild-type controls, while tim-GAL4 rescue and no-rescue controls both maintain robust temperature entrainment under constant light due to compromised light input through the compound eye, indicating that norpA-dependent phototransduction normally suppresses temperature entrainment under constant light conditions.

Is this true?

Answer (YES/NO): NO